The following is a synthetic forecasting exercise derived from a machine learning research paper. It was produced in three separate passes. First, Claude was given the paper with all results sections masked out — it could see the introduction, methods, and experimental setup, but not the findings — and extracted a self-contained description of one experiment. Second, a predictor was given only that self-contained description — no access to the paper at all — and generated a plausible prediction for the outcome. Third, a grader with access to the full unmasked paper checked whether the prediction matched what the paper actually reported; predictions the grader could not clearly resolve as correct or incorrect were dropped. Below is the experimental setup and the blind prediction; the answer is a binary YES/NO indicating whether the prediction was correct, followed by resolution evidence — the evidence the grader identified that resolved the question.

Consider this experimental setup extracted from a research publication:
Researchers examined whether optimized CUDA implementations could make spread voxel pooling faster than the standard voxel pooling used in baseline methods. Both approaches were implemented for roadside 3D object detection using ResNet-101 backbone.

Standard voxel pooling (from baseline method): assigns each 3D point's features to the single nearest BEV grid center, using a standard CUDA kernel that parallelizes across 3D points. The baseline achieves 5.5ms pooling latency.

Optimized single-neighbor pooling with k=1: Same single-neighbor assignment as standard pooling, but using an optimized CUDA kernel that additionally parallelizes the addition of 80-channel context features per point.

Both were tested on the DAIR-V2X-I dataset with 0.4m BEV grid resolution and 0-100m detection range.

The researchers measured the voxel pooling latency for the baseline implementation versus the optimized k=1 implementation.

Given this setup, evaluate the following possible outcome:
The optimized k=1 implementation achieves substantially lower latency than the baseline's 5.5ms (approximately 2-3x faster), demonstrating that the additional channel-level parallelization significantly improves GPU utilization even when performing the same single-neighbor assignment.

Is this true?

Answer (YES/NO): NO